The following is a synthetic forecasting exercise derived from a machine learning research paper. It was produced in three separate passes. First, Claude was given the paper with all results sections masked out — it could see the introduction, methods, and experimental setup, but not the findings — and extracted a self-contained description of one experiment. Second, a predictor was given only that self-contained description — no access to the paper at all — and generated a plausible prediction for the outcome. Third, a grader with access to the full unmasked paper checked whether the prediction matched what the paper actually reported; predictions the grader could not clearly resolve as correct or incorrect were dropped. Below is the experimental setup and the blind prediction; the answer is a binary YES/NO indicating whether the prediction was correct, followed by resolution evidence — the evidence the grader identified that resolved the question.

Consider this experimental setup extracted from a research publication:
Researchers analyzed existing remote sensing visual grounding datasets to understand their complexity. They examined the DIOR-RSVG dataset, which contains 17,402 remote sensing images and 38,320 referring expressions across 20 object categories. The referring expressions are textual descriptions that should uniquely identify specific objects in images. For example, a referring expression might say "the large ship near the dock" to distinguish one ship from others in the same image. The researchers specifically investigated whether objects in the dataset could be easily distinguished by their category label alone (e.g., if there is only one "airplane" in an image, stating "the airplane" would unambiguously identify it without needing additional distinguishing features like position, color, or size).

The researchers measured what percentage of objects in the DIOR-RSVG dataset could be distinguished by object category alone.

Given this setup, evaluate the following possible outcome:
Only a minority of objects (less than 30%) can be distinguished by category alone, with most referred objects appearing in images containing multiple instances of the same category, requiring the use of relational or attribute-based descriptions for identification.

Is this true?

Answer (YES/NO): NO